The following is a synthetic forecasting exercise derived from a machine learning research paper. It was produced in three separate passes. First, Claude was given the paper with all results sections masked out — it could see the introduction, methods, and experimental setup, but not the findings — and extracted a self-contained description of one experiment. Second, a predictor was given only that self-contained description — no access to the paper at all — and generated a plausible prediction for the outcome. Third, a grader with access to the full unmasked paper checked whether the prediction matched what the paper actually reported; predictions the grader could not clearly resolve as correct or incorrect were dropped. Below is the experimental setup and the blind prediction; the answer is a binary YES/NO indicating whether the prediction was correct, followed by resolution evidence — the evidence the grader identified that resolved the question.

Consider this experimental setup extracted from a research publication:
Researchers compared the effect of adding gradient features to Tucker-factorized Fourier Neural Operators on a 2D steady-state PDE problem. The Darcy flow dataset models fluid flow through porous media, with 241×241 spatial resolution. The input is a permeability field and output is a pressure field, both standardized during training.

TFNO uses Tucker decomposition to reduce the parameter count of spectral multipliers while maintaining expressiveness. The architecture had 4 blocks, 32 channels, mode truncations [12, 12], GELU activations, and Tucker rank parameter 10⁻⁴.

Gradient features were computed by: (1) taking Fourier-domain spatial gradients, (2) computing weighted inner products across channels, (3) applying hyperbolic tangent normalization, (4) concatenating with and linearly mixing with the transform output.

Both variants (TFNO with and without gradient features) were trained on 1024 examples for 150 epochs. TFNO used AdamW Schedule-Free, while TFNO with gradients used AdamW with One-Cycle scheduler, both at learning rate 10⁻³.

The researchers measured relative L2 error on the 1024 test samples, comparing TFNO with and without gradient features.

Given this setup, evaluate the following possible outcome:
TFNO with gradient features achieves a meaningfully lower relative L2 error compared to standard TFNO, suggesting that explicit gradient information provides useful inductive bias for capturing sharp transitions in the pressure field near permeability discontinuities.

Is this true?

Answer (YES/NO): YES